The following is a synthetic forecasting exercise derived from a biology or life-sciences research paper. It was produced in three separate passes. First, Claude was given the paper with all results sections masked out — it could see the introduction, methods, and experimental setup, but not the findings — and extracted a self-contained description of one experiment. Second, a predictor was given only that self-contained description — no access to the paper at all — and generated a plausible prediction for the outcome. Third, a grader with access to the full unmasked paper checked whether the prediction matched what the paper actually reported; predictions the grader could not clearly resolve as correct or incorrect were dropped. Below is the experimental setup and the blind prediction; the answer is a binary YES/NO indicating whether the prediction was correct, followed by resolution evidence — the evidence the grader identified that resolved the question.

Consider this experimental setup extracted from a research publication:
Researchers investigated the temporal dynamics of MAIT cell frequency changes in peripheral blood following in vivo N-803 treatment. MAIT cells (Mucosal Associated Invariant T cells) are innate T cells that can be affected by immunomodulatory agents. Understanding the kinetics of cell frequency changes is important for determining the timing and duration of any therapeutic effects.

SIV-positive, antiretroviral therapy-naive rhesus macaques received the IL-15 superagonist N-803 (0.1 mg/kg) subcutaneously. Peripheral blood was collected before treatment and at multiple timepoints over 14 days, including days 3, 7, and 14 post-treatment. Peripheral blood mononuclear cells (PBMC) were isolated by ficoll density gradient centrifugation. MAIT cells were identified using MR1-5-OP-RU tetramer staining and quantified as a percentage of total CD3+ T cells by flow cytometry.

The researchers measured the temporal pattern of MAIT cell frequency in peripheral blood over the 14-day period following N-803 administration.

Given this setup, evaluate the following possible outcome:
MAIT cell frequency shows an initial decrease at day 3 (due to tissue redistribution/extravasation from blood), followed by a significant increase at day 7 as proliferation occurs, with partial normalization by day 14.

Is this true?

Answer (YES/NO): NO